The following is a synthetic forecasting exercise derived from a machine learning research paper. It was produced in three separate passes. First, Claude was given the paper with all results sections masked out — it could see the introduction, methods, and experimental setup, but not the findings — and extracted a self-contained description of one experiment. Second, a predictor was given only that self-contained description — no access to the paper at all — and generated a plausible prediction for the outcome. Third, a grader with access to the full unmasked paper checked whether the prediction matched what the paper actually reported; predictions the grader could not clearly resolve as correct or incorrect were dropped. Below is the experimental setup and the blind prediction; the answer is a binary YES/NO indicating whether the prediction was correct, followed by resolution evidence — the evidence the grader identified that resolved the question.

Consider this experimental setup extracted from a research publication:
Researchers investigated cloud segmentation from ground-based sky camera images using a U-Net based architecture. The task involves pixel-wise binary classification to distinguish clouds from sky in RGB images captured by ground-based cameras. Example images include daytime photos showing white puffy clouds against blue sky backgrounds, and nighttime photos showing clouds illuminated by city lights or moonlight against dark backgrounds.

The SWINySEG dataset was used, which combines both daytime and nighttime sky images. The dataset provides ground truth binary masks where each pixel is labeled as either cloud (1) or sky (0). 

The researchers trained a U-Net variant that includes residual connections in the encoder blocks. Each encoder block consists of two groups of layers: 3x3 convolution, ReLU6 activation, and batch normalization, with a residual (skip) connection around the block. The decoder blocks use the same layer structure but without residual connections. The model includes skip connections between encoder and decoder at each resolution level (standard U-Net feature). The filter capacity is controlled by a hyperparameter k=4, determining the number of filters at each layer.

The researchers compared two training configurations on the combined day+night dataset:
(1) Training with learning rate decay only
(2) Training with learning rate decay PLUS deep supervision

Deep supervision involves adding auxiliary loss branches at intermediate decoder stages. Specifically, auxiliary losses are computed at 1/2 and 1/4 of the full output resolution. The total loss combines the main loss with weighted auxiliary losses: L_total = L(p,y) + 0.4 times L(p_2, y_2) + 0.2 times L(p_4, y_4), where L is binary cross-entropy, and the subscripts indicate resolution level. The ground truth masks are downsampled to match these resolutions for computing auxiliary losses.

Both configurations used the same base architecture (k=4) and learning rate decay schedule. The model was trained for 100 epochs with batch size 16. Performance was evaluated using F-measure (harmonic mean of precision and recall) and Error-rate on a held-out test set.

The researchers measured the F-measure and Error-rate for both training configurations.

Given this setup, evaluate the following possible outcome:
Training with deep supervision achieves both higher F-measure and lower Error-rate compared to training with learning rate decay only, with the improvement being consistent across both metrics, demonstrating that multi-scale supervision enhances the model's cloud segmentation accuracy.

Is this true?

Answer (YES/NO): YES